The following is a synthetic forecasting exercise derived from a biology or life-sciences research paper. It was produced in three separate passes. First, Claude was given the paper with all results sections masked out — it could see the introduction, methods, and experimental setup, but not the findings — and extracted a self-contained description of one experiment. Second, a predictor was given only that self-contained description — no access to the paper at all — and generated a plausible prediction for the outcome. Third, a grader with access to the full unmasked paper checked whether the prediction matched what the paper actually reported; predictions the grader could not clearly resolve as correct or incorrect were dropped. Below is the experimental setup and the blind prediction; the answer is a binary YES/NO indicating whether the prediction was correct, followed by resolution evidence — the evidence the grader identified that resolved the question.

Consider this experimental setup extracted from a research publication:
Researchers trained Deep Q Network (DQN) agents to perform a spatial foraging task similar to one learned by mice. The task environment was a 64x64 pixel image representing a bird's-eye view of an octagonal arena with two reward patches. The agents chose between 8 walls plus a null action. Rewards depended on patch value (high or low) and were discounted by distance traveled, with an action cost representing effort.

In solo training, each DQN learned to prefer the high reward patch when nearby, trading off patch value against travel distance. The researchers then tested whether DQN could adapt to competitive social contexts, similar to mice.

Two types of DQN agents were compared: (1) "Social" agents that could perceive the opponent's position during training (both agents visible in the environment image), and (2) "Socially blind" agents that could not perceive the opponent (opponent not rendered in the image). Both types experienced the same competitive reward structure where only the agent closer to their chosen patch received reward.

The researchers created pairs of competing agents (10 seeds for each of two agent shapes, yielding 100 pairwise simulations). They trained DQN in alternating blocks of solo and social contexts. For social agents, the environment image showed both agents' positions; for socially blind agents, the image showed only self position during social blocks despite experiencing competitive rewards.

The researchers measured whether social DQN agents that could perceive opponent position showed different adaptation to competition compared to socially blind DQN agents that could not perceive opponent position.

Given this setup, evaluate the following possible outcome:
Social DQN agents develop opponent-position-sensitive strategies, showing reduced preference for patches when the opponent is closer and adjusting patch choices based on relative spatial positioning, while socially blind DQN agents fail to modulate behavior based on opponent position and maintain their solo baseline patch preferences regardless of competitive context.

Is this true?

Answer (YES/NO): NO